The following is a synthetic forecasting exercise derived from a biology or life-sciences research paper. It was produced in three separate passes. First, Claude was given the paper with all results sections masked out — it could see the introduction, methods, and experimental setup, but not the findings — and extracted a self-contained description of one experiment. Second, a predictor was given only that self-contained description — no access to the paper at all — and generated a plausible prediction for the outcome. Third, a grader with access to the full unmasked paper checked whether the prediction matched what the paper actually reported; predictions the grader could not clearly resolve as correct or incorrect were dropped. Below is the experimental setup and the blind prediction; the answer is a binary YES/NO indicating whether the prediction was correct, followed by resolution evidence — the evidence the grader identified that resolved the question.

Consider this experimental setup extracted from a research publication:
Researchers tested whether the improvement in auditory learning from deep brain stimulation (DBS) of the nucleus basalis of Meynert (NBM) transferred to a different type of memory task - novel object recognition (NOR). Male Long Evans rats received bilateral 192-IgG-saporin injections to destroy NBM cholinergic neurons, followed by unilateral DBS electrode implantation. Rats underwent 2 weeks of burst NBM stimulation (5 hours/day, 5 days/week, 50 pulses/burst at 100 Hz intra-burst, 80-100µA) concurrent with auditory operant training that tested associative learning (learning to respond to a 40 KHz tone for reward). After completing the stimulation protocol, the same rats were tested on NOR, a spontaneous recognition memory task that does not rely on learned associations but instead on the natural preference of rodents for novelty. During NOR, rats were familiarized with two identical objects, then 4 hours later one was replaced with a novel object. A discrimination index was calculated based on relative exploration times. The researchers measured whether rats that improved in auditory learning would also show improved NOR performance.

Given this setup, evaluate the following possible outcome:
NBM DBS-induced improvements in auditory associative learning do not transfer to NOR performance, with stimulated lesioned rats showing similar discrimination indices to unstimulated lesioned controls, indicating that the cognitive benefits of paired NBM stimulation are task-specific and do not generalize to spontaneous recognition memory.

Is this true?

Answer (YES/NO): NO